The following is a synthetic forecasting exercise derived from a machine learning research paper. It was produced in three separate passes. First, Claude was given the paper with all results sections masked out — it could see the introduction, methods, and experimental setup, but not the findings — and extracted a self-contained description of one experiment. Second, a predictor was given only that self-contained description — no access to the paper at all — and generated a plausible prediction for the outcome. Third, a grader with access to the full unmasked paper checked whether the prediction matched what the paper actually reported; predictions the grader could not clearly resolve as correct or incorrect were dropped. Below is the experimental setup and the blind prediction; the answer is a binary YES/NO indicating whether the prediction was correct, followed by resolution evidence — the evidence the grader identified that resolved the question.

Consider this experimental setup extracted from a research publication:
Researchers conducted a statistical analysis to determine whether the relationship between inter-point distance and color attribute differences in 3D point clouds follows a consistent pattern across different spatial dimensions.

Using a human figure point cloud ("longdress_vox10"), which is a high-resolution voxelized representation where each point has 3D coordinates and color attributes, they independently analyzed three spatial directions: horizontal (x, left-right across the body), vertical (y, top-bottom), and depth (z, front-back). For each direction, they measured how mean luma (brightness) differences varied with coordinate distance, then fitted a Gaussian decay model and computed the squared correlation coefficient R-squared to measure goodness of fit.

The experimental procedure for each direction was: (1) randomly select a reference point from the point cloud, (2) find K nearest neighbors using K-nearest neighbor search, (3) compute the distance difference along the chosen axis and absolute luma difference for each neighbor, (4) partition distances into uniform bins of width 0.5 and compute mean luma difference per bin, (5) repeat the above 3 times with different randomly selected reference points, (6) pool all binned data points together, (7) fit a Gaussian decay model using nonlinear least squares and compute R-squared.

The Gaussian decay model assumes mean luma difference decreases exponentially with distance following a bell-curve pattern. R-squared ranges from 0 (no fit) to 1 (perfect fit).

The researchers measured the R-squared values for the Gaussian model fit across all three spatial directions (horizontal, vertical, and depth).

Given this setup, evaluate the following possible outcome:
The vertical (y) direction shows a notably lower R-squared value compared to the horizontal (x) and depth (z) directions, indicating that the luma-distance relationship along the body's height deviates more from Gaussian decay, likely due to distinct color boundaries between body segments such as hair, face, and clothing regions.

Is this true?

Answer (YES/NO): NO